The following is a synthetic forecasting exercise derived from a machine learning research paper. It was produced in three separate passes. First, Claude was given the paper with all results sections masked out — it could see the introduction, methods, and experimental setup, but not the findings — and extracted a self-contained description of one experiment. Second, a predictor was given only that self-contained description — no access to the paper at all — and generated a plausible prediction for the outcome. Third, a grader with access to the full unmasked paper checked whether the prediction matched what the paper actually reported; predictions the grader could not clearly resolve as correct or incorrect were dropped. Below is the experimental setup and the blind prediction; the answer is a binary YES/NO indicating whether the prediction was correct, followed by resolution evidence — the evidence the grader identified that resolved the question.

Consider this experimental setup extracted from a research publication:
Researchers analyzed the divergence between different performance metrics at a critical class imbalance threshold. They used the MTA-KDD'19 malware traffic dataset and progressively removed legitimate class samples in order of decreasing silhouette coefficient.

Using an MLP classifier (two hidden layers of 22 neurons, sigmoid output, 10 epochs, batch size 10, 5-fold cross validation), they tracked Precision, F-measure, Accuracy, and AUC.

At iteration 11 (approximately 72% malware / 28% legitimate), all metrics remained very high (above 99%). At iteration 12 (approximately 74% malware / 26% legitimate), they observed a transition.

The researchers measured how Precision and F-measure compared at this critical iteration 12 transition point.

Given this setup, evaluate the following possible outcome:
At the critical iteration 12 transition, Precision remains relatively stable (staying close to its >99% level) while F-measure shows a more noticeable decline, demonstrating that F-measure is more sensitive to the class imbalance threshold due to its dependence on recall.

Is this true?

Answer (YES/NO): NO